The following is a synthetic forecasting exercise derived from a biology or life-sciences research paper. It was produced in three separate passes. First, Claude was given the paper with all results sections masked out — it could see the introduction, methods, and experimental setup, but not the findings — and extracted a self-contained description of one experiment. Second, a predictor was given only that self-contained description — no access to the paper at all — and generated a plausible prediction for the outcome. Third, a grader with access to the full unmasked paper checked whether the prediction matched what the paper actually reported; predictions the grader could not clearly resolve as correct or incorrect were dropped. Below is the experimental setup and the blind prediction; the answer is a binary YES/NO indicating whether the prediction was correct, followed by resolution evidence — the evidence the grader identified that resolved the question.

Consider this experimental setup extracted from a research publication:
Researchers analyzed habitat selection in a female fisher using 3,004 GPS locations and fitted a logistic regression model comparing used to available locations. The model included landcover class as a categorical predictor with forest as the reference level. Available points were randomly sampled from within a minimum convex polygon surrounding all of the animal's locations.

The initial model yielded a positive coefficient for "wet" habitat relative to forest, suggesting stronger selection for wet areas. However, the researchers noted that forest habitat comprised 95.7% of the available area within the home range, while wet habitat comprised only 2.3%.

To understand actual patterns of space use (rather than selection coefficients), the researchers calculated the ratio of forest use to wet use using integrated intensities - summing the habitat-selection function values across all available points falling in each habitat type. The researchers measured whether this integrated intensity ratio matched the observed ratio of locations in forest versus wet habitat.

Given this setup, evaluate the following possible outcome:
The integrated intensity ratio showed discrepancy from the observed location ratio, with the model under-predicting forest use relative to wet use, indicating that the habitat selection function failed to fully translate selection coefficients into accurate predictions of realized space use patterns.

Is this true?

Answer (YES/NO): NO